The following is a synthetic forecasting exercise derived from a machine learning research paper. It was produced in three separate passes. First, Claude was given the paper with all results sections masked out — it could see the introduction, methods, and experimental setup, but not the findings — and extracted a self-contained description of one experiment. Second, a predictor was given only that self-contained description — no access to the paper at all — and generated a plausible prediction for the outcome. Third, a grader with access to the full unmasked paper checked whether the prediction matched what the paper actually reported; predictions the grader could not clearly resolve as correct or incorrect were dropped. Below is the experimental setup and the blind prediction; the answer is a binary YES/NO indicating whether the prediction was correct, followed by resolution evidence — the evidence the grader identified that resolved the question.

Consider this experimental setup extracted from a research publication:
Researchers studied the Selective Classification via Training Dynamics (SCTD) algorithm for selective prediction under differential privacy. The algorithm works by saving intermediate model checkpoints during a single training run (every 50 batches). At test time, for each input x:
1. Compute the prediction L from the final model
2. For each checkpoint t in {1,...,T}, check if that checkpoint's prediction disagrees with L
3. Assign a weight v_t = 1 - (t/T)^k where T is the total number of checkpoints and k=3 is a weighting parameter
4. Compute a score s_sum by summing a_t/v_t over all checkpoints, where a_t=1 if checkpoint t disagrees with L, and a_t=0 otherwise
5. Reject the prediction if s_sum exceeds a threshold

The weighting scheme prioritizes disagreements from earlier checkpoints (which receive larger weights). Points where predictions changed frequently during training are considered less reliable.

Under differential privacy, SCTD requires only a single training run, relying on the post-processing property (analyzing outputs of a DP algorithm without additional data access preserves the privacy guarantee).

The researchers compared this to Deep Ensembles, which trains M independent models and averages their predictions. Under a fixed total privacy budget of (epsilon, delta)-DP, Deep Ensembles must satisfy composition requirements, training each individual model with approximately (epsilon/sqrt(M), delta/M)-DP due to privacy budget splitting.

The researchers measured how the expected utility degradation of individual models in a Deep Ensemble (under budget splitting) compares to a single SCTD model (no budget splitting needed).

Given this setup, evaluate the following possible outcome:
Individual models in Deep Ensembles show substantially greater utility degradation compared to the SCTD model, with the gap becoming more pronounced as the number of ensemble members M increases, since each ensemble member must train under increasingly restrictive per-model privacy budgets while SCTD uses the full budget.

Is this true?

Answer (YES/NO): YES